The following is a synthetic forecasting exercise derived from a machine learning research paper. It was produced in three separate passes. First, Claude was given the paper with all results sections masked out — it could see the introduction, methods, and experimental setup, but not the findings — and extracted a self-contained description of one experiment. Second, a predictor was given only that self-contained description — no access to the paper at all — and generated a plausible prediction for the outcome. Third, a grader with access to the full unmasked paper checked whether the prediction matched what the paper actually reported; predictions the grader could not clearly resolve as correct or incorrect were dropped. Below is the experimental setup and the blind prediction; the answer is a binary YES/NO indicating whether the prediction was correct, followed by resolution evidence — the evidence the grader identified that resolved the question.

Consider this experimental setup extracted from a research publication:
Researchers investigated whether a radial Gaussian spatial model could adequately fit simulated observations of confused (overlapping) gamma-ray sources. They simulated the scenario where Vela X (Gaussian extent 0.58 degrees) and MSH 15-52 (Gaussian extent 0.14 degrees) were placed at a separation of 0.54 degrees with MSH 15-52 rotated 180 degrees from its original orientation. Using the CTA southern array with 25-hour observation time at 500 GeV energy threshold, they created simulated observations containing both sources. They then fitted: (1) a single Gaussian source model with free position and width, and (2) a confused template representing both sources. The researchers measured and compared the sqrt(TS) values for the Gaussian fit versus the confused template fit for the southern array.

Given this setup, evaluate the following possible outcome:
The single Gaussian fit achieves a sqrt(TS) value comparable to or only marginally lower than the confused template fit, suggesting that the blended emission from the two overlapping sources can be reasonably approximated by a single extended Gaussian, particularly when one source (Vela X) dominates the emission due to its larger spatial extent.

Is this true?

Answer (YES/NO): NO